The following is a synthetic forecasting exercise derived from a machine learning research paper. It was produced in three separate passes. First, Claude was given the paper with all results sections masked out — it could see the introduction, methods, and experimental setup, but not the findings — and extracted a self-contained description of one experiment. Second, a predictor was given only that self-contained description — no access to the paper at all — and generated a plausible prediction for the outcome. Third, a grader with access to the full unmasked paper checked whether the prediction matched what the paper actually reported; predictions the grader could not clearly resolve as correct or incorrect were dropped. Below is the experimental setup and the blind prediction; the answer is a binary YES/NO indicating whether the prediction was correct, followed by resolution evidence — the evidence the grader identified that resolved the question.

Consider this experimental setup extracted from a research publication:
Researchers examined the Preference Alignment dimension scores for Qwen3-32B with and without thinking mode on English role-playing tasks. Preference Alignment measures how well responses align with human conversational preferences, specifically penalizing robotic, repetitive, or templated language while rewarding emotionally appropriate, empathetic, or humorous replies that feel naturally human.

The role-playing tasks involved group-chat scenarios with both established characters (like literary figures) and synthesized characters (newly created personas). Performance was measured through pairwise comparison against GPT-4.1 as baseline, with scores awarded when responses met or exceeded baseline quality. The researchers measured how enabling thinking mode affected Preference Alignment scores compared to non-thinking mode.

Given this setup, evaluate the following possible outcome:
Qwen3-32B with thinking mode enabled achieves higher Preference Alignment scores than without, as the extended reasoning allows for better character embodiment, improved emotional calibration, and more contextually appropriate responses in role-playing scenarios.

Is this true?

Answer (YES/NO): YES